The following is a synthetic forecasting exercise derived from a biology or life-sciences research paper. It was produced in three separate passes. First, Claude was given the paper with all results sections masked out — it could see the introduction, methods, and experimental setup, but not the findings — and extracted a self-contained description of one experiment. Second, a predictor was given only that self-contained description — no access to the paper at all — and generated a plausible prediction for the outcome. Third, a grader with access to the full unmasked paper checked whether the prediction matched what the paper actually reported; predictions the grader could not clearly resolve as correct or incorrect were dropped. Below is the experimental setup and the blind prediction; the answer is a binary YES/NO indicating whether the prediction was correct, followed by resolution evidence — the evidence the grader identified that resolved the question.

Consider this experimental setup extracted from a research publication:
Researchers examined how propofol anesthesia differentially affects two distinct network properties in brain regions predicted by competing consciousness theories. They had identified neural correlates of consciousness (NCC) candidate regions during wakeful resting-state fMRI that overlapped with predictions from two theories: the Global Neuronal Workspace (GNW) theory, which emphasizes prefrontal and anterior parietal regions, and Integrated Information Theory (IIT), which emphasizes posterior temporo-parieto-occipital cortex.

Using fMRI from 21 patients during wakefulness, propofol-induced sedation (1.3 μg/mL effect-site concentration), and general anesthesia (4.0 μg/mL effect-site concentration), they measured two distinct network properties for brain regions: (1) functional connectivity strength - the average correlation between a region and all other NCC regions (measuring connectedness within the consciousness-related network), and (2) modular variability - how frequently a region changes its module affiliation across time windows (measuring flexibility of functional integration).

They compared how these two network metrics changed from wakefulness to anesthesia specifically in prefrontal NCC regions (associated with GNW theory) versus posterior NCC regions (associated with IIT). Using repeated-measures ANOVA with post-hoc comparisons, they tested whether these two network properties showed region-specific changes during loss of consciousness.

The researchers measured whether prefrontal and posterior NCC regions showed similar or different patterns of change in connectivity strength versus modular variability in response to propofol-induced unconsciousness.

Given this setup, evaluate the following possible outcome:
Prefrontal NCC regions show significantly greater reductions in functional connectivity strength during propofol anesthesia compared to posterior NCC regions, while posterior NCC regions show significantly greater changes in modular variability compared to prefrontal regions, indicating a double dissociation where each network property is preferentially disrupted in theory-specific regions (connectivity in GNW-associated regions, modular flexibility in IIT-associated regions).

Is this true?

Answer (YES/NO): NO